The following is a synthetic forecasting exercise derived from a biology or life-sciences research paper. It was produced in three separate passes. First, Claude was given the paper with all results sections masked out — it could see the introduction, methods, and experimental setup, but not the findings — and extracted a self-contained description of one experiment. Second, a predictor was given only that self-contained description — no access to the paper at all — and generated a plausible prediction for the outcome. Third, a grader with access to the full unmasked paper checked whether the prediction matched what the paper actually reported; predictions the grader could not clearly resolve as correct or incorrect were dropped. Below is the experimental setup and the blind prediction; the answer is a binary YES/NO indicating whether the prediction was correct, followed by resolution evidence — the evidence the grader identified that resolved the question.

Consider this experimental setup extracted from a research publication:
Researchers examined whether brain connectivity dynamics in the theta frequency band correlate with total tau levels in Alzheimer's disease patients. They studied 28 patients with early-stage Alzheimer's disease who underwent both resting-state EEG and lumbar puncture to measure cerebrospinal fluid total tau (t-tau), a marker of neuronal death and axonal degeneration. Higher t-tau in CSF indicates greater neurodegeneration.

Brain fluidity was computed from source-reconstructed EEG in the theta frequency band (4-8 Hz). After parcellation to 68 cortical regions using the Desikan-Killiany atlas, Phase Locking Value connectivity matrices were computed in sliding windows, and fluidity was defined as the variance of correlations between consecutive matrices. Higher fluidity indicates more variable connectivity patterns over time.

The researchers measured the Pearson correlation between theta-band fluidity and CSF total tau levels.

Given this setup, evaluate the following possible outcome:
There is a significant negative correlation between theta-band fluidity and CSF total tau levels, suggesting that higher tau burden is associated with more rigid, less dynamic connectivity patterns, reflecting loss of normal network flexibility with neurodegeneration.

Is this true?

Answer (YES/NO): NO